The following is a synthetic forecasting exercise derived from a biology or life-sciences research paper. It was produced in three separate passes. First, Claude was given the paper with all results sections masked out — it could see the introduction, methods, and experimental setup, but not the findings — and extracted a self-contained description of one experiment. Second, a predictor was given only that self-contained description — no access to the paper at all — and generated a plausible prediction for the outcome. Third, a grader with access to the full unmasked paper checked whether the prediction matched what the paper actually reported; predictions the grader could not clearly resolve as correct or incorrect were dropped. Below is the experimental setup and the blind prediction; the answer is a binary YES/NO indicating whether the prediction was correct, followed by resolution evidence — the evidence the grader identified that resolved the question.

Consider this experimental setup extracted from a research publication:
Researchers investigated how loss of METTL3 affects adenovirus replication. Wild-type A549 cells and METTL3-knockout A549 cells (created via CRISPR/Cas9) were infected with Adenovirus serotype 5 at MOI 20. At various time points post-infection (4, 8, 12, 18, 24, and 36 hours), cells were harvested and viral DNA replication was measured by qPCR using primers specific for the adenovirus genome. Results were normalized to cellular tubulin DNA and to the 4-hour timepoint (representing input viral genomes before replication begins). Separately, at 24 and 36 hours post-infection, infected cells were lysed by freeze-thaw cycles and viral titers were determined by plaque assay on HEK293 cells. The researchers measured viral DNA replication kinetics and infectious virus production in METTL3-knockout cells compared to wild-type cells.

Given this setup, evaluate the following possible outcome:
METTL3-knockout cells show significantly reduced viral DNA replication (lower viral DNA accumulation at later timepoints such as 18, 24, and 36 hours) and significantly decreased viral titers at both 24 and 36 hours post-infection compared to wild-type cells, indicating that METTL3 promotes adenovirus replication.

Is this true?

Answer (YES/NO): NO